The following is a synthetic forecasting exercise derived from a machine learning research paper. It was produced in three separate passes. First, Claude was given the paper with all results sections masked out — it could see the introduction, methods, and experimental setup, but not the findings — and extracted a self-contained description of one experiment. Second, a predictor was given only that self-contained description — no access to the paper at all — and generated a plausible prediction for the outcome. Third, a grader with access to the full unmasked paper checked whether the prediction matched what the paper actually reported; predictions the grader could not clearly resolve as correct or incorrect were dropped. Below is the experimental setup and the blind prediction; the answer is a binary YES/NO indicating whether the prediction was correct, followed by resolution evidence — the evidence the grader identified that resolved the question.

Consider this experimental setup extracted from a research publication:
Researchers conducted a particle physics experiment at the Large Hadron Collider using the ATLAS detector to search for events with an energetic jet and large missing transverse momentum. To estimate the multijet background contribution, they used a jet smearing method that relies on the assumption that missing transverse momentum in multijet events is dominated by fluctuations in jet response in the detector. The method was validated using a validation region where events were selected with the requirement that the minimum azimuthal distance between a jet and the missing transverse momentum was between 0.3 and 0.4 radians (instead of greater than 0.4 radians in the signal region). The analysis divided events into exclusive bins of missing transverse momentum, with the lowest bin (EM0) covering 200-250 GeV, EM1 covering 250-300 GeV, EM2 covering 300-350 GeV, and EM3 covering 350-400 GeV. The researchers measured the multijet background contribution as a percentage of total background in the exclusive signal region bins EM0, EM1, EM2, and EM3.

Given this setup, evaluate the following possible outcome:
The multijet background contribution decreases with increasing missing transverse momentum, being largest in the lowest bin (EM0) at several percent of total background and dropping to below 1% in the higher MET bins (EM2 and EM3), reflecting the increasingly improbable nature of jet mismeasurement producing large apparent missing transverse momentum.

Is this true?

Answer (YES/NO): NO